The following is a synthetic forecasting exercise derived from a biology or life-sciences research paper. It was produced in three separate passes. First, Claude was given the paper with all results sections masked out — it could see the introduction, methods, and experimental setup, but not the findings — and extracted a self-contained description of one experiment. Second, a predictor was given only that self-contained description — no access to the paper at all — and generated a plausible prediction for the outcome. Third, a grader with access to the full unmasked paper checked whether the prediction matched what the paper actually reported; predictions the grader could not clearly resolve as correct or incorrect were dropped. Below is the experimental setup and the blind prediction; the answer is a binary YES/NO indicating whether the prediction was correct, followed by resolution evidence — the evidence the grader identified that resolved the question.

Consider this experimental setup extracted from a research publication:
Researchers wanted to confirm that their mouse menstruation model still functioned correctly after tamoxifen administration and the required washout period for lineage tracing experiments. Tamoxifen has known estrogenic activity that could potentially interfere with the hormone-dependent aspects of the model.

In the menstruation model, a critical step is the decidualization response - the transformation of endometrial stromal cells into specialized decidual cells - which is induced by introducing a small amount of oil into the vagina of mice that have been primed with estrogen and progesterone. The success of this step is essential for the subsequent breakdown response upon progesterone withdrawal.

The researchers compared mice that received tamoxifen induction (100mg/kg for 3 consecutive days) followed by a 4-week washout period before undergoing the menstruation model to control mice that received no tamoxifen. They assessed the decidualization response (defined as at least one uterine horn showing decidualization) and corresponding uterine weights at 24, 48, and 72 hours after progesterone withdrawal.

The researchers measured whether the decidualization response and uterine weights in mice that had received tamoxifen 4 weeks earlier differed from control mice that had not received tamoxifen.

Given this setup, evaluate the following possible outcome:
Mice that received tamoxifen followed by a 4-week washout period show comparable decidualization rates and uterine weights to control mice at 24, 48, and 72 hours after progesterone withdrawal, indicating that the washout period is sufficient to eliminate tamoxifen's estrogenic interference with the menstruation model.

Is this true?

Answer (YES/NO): YES